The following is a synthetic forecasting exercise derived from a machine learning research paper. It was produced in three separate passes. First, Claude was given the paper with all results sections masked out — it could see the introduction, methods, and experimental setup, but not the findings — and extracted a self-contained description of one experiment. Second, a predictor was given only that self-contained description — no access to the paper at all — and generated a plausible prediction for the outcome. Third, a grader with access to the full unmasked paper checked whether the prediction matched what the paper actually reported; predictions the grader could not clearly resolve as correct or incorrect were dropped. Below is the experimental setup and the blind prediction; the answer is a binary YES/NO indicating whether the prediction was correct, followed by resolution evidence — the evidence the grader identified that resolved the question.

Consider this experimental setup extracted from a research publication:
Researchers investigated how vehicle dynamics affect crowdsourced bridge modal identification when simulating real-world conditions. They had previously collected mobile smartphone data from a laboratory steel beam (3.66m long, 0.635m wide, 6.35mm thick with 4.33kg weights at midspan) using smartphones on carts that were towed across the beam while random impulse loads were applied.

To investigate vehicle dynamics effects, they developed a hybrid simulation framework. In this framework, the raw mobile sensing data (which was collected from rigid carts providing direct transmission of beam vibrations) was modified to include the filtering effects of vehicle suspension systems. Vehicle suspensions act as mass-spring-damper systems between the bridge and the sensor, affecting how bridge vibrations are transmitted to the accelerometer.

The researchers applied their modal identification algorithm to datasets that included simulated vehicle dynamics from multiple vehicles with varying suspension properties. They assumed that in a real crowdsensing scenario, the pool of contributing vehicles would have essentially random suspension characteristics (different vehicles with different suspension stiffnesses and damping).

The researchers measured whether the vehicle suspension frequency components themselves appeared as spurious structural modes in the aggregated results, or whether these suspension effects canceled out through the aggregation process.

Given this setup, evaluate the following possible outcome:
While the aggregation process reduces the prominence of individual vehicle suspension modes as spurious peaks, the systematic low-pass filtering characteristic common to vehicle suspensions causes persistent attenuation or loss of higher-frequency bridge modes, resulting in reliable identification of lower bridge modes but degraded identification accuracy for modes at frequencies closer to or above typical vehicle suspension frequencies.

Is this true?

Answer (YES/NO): YES